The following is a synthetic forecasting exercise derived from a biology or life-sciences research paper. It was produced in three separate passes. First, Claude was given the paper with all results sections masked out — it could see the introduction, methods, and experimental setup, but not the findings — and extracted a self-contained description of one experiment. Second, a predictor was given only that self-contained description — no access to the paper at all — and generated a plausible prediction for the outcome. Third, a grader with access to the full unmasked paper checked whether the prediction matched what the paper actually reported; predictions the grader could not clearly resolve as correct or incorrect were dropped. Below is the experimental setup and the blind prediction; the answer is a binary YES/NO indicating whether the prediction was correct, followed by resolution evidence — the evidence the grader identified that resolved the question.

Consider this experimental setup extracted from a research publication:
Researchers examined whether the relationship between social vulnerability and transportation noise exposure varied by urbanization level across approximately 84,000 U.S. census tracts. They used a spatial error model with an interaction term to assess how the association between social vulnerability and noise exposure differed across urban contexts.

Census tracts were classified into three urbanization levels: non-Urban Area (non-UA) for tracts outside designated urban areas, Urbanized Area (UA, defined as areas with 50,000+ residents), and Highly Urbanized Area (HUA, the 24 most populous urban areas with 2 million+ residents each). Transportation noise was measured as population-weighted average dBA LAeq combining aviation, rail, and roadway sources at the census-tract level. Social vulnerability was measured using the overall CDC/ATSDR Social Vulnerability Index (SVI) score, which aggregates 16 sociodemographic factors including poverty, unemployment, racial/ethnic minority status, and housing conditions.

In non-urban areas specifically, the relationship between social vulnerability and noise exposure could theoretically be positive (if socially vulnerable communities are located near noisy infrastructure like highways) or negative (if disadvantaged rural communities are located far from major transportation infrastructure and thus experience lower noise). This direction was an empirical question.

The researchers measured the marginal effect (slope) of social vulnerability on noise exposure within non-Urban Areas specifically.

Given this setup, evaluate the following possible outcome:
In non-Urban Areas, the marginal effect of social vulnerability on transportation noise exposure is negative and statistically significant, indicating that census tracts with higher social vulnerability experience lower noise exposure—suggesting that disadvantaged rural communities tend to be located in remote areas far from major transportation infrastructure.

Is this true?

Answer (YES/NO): YES